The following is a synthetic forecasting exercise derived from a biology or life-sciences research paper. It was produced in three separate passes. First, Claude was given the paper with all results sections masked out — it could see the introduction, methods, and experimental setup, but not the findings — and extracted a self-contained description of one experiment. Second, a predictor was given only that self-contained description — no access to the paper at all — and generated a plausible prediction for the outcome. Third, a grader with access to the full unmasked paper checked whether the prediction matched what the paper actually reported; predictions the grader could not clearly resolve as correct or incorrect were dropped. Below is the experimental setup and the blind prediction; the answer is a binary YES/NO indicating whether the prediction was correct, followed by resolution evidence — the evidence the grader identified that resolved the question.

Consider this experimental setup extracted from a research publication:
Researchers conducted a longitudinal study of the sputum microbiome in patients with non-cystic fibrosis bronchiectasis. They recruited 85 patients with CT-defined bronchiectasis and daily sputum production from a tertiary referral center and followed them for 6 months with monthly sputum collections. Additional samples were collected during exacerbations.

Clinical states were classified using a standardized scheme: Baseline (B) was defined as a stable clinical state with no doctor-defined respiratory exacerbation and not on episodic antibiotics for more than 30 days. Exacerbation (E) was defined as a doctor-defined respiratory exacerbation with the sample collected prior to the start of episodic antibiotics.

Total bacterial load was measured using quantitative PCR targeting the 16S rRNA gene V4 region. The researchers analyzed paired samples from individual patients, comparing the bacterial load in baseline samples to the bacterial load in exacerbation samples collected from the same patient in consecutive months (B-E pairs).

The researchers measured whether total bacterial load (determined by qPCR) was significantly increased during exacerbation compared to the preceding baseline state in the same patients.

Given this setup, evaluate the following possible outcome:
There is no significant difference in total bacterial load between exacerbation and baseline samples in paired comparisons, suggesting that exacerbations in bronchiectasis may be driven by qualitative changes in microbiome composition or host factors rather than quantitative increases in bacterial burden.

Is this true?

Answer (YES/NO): YES